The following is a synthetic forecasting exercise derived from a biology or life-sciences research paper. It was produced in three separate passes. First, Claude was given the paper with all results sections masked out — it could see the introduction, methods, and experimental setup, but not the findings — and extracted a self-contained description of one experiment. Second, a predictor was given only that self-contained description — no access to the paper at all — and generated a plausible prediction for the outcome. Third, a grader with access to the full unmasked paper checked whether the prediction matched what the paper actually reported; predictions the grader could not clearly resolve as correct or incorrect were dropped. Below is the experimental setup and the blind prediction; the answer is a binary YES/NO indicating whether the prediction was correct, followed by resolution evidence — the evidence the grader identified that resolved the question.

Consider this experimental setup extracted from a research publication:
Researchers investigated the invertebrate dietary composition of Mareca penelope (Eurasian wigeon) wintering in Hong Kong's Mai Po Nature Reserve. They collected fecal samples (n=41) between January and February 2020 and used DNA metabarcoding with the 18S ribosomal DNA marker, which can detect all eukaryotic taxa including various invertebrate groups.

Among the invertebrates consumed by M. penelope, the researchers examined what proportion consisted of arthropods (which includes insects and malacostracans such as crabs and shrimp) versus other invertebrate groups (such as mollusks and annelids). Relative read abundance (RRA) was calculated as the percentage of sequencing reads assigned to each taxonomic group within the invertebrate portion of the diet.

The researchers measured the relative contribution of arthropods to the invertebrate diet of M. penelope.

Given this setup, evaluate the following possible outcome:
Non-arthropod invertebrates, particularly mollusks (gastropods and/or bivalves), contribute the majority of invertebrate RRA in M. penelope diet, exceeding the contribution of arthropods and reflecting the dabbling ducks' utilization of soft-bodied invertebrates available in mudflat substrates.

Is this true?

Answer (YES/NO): NO